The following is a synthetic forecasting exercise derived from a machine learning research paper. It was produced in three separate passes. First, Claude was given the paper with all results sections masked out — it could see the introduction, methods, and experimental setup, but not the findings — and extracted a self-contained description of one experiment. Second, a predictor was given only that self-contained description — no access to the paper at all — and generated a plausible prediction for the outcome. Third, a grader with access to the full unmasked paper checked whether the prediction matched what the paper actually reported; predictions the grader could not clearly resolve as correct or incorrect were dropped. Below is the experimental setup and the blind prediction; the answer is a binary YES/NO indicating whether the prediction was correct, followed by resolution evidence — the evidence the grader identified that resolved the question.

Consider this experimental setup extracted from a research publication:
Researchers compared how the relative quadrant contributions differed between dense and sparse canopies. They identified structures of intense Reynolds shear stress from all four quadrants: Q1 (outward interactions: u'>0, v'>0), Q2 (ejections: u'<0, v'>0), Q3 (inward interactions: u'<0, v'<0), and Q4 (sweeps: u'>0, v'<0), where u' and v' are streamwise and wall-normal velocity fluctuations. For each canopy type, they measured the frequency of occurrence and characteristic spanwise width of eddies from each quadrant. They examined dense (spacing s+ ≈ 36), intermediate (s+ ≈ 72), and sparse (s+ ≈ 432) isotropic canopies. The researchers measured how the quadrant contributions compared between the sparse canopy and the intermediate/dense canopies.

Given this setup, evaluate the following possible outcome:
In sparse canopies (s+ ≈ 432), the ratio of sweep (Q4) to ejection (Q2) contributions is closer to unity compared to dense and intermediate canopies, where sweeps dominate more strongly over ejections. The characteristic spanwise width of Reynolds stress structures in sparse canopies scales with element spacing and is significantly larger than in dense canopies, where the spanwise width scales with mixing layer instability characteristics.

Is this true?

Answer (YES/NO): NO